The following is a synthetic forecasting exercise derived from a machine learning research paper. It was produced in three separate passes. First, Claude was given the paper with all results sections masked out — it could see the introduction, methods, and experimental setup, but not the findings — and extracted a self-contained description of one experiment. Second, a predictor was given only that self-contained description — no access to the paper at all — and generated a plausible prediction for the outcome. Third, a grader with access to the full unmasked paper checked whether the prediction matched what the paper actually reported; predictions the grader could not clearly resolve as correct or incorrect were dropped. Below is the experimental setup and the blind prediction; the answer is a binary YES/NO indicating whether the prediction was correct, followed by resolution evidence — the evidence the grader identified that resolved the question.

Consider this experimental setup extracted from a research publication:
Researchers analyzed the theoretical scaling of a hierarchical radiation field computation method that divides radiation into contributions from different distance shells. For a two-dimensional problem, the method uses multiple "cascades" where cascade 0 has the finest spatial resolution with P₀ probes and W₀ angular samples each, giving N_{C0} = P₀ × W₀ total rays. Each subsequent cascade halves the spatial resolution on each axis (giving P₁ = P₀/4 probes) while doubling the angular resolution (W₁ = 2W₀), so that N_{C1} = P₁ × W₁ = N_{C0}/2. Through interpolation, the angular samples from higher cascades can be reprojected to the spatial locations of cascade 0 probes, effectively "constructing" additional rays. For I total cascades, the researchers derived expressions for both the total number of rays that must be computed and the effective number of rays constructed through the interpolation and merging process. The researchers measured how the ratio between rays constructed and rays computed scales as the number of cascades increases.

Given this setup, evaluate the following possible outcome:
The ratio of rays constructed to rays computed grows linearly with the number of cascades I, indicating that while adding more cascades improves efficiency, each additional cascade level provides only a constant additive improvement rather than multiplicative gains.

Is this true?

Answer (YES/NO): NO